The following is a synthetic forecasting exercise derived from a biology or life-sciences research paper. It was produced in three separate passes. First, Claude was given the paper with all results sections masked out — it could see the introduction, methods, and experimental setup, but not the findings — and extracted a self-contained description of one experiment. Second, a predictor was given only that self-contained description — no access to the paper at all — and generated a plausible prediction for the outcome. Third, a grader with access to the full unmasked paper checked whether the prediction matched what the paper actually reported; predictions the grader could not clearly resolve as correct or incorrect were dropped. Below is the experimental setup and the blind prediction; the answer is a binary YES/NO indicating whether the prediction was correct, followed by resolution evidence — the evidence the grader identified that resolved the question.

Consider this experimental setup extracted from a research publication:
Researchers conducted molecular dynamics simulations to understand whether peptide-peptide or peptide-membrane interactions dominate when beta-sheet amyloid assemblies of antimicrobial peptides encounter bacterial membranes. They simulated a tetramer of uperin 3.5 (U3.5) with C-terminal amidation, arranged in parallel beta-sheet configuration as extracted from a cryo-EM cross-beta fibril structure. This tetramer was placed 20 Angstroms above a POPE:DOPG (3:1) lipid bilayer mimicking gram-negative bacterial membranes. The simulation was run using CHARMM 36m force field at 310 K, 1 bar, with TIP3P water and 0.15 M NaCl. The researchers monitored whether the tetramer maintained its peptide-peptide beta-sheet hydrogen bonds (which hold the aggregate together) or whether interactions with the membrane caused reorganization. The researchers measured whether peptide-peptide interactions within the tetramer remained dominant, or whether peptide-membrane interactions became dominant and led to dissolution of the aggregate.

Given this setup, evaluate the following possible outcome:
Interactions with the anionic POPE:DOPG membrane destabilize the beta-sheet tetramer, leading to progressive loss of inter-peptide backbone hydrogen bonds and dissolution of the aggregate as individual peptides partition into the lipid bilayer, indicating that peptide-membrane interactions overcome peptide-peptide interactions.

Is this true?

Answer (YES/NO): YES